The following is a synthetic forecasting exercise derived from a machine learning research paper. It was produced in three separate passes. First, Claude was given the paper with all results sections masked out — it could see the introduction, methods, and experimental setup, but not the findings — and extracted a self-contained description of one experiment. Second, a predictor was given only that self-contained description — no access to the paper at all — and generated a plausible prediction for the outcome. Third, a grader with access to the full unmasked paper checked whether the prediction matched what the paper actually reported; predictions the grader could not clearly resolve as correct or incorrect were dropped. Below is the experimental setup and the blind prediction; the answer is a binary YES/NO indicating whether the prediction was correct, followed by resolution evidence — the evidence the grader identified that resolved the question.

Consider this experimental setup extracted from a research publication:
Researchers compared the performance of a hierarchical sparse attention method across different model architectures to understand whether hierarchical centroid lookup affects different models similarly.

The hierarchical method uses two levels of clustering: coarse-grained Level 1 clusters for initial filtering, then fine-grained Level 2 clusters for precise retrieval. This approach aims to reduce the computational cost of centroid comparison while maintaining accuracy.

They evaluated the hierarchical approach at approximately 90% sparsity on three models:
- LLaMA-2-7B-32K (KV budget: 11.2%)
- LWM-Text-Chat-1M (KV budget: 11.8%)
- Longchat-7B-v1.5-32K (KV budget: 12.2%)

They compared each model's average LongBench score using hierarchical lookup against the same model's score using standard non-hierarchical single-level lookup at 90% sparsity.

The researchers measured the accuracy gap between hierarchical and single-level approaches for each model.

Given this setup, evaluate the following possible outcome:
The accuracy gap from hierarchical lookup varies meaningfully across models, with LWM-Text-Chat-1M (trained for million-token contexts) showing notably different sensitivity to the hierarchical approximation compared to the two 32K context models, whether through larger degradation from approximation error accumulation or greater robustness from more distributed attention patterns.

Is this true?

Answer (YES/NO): YES